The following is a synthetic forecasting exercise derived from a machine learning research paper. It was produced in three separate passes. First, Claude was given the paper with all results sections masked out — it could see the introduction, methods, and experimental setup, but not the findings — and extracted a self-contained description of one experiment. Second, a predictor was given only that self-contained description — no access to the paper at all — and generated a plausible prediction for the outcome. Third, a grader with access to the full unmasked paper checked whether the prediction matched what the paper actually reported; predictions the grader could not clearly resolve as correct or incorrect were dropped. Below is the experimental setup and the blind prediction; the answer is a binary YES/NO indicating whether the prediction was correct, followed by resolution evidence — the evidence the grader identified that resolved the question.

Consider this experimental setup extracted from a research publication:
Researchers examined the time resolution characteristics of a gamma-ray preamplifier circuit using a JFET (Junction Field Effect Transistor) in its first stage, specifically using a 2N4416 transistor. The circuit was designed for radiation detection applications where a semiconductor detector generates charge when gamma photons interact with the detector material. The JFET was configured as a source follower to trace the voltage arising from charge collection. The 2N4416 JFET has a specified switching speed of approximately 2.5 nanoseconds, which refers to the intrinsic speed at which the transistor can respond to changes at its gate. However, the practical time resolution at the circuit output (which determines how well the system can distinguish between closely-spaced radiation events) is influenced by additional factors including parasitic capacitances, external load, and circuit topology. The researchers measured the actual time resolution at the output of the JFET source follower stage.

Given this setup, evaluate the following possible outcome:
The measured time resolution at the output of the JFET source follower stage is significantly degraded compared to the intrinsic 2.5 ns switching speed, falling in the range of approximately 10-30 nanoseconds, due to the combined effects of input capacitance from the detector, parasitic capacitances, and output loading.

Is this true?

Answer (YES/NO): YES